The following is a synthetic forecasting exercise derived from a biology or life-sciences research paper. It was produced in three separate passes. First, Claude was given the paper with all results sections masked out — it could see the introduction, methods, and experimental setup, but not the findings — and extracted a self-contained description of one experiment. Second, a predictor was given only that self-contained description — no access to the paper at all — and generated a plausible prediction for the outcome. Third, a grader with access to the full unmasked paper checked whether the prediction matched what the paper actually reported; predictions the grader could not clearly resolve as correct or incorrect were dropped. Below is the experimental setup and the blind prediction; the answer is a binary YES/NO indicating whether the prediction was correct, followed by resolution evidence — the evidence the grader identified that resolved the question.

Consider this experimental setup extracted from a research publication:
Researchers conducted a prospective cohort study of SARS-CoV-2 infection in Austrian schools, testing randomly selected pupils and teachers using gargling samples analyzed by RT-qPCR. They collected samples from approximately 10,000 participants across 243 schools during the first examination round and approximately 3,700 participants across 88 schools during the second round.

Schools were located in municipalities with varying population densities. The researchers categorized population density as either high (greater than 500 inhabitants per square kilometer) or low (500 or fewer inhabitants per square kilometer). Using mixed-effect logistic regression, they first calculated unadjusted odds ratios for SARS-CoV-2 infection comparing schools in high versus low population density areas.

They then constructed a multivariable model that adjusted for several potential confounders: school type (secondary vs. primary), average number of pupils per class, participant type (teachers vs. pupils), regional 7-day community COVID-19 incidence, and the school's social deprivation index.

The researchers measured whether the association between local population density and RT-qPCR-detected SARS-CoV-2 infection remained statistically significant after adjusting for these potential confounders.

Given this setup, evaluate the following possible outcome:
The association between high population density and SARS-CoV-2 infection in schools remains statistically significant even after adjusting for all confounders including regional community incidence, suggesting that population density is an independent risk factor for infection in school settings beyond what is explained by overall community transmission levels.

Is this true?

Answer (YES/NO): NO